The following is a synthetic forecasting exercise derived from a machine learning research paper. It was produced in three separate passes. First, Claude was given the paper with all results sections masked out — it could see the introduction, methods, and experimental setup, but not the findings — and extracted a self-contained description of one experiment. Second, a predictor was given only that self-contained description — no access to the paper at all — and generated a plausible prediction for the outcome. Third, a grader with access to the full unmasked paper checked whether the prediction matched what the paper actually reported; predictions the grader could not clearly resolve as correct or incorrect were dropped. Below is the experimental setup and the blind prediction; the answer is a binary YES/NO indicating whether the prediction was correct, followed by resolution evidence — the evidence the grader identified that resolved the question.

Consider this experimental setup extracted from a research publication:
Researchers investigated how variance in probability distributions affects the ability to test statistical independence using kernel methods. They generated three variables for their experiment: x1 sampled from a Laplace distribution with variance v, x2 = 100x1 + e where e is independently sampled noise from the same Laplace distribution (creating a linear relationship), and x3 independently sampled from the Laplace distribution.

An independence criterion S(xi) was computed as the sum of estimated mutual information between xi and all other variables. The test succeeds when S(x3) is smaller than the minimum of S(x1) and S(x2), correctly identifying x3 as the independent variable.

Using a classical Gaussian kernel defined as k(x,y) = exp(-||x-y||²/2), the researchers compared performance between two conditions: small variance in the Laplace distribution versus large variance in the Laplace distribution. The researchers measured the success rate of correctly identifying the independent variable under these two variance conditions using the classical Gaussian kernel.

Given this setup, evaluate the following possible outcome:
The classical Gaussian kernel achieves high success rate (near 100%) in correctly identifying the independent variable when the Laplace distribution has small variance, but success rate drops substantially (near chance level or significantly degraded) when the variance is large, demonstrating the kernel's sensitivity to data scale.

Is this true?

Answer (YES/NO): NO